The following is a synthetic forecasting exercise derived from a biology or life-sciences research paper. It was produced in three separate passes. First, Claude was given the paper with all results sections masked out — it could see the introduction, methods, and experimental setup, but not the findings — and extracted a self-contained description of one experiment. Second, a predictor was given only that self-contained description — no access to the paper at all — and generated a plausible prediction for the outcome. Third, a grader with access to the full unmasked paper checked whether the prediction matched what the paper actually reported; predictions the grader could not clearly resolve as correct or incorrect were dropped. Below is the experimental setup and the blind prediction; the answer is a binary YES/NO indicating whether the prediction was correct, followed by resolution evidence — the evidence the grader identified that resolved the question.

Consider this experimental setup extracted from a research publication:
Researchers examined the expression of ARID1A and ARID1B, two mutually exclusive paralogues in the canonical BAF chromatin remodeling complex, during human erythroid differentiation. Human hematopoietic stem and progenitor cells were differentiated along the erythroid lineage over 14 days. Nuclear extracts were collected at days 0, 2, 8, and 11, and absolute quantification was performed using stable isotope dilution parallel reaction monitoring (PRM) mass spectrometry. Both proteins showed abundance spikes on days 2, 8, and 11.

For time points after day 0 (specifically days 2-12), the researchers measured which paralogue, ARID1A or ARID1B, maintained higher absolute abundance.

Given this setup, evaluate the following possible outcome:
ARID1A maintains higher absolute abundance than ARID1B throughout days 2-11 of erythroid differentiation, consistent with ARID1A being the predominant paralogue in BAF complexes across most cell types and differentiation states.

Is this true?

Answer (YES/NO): YES